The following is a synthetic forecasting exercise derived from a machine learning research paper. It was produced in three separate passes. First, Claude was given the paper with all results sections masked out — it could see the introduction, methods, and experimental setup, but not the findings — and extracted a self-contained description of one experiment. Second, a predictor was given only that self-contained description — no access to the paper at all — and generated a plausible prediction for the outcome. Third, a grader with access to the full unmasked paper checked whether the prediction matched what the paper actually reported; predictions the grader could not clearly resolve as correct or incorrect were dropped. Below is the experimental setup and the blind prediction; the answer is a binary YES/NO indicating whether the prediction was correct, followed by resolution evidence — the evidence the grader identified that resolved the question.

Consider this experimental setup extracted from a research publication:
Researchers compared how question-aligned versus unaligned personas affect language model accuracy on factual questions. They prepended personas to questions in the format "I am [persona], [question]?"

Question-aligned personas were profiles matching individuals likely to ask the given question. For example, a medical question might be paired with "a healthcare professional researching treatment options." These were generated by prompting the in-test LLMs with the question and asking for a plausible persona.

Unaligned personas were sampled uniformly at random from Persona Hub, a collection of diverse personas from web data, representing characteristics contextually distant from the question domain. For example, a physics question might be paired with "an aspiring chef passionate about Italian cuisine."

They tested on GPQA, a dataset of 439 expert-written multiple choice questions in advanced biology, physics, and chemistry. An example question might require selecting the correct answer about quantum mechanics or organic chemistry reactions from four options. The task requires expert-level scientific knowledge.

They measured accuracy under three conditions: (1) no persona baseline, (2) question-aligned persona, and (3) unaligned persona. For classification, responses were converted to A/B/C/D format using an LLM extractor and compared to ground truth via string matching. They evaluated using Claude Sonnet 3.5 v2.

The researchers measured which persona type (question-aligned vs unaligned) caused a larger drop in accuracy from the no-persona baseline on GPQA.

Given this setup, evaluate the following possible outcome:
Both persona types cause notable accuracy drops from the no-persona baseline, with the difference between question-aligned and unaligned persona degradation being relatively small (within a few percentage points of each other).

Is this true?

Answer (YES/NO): NO